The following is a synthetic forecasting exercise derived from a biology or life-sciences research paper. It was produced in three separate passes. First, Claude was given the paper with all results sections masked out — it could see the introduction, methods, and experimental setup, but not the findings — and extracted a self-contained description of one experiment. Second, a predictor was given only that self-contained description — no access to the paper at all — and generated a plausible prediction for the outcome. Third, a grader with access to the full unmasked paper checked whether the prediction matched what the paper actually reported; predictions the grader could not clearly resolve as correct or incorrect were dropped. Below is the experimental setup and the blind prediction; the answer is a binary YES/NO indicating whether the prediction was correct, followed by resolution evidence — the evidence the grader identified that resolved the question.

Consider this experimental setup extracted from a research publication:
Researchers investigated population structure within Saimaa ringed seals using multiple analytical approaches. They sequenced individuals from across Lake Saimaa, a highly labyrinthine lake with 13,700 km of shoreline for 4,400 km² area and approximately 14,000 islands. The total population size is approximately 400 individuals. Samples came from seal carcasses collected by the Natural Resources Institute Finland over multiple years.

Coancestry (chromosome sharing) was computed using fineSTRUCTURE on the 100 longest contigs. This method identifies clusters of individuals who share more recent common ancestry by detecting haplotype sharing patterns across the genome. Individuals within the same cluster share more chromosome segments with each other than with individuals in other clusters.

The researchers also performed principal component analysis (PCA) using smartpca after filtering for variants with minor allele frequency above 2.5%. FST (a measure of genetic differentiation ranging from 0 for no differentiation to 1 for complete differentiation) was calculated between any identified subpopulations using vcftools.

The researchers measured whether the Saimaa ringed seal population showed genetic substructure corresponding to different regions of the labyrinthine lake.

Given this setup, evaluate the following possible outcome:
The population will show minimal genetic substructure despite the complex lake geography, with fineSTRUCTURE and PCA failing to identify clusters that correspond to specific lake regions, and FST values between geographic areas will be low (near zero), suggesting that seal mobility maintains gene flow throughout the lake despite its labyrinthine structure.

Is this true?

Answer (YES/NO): NO